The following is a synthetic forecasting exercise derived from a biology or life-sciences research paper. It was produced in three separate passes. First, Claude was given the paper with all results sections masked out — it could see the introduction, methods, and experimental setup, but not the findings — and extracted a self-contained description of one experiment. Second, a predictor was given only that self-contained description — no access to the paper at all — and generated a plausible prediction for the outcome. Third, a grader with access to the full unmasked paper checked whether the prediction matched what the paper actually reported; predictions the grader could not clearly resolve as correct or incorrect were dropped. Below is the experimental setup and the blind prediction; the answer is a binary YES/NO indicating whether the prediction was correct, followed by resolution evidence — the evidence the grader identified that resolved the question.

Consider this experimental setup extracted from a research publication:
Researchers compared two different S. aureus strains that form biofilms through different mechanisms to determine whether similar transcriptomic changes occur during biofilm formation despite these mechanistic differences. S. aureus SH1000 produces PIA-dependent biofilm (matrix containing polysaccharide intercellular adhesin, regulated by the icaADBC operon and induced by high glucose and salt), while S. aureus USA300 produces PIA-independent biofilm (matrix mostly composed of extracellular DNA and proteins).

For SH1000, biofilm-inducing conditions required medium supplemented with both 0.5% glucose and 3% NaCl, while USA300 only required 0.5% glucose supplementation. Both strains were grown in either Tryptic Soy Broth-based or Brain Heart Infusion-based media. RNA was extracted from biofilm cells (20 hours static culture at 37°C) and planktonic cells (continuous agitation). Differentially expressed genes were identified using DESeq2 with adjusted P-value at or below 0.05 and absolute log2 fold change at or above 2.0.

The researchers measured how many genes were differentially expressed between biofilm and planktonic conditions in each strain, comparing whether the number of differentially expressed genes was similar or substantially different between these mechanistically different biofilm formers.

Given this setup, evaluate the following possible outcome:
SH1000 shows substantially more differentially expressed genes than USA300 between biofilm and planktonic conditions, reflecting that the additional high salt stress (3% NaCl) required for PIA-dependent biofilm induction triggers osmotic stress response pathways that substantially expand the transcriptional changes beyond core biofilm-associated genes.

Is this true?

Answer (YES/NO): NO